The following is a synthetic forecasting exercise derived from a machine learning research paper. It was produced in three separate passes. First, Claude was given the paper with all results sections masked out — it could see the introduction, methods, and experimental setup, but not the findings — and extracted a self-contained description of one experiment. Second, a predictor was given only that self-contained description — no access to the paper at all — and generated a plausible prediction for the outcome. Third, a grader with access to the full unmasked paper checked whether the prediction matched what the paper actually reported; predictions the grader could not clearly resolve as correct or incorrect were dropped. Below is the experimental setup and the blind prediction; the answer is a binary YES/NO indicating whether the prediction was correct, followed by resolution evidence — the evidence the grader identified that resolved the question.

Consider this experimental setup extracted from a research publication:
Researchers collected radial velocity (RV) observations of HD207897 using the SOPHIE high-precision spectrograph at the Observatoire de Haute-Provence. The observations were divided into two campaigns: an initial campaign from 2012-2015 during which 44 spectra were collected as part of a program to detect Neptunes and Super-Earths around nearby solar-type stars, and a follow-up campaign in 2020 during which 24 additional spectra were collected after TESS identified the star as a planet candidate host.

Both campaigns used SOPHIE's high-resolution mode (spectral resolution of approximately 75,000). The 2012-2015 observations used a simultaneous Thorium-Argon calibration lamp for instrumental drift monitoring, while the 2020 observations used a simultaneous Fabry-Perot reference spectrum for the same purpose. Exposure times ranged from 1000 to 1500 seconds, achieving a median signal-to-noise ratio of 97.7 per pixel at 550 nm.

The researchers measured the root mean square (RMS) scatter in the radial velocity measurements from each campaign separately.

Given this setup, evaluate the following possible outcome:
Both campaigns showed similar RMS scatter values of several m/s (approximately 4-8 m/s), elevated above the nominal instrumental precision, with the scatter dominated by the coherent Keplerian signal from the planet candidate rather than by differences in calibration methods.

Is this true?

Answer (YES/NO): NO